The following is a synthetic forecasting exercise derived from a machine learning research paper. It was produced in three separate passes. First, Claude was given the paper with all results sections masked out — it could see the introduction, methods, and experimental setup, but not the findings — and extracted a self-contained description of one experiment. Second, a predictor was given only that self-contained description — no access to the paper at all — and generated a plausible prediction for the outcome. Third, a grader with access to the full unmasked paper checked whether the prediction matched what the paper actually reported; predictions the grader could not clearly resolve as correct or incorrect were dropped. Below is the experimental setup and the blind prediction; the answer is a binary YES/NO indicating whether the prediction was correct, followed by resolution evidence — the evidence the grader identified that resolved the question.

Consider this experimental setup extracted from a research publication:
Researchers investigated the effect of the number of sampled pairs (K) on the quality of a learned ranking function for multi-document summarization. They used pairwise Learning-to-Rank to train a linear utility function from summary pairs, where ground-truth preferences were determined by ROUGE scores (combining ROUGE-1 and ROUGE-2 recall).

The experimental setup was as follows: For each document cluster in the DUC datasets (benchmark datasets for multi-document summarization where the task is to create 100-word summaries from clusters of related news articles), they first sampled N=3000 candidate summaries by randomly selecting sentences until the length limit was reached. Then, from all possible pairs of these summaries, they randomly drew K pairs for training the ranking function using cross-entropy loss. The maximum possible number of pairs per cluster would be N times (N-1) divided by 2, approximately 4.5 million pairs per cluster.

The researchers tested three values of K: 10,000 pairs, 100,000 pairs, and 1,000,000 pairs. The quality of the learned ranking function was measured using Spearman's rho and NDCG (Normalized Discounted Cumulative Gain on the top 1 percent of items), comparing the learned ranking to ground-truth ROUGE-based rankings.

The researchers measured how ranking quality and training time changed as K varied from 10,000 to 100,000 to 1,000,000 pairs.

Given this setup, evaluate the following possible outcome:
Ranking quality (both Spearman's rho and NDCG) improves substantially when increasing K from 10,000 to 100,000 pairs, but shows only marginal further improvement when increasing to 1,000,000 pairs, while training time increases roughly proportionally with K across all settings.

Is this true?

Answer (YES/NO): NO